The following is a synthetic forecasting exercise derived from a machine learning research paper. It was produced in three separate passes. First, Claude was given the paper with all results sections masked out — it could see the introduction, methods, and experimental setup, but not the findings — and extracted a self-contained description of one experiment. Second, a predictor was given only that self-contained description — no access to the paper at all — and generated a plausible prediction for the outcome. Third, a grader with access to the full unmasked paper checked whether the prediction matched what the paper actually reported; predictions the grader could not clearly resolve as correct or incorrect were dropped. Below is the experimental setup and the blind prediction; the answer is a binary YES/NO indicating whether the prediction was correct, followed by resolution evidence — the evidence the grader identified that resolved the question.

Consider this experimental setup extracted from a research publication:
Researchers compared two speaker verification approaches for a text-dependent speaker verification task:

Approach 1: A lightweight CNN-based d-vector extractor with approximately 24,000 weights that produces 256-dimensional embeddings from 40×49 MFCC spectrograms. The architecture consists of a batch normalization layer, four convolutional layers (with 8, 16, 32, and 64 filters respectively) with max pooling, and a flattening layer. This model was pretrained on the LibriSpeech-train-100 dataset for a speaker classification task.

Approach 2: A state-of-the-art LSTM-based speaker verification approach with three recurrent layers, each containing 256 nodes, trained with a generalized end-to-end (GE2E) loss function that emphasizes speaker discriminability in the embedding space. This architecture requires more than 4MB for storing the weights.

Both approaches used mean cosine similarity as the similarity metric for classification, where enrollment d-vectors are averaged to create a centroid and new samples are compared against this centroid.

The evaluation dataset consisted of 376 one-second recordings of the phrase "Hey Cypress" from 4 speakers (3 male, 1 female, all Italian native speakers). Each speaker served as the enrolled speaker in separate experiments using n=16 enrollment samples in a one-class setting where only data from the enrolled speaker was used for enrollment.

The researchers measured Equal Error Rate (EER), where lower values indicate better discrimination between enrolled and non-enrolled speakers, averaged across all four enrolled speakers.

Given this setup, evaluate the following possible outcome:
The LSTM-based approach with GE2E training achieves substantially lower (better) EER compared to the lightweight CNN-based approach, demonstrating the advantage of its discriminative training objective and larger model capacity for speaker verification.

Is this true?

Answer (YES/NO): YES